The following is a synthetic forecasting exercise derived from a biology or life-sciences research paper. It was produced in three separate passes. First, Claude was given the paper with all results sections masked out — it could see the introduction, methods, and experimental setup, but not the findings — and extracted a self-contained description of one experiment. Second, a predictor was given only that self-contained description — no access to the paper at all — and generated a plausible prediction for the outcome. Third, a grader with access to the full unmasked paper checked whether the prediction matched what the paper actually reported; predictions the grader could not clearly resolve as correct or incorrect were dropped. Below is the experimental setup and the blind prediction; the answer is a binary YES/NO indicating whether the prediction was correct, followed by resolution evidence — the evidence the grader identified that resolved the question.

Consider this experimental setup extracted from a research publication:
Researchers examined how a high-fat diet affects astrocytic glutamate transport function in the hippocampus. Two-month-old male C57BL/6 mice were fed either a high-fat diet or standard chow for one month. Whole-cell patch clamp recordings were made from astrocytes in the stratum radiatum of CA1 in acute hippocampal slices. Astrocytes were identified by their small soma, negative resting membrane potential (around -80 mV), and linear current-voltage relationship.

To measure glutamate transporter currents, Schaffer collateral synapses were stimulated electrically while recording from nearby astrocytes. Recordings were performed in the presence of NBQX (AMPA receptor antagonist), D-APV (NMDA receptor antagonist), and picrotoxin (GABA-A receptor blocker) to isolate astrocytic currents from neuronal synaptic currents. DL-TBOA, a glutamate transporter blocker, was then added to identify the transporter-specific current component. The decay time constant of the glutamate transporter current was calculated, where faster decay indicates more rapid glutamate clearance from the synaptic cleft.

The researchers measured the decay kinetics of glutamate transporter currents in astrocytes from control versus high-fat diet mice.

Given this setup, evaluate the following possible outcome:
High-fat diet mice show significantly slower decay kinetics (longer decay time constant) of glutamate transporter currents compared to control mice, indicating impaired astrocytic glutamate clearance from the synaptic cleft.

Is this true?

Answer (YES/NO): NO